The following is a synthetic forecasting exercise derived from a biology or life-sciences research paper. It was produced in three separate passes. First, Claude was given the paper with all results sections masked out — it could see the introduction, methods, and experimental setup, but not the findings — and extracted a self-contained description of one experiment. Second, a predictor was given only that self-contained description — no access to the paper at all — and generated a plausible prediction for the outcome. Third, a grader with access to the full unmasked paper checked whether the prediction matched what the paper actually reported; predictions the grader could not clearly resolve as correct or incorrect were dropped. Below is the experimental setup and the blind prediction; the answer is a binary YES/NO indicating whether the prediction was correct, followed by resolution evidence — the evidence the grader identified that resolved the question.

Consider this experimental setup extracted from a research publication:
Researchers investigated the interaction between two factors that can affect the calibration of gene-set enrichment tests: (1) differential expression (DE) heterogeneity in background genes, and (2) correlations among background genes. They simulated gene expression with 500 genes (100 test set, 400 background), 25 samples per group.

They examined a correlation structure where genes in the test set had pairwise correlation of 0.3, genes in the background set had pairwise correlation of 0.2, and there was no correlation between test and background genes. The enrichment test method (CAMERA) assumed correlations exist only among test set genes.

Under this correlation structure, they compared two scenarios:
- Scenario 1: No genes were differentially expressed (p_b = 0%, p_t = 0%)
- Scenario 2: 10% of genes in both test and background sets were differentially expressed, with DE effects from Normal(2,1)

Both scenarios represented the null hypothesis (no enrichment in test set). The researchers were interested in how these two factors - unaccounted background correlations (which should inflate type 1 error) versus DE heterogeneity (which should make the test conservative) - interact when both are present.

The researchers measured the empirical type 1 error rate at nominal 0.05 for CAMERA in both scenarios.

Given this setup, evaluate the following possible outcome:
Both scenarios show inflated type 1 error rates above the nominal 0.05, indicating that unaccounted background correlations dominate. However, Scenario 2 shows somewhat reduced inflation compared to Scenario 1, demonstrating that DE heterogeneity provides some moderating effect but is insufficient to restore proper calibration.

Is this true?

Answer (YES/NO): NO